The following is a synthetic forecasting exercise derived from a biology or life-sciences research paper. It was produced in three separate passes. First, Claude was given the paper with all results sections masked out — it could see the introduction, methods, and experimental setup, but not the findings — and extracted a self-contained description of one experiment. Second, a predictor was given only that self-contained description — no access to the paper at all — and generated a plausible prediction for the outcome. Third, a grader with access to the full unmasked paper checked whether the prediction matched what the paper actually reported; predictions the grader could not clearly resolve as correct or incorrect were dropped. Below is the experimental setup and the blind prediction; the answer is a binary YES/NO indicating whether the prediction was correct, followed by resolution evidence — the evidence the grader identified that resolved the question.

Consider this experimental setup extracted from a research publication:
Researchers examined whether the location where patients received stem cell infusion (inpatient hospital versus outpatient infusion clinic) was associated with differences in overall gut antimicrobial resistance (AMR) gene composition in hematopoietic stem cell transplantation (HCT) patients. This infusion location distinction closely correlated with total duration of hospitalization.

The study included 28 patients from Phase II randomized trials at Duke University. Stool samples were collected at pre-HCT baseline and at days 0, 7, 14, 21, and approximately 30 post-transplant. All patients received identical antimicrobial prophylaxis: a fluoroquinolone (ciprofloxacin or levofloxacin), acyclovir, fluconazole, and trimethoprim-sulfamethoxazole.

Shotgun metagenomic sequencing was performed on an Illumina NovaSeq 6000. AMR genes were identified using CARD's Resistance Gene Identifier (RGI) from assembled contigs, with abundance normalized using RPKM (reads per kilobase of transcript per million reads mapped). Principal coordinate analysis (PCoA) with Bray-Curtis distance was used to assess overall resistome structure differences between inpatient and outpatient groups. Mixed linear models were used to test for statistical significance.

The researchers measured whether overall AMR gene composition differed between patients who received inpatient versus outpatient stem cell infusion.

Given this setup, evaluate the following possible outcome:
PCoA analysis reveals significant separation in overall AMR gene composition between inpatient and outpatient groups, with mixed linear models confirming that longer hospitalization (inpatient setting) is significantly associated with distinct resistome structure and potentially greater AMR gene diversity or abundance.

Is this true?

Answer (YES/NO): NO